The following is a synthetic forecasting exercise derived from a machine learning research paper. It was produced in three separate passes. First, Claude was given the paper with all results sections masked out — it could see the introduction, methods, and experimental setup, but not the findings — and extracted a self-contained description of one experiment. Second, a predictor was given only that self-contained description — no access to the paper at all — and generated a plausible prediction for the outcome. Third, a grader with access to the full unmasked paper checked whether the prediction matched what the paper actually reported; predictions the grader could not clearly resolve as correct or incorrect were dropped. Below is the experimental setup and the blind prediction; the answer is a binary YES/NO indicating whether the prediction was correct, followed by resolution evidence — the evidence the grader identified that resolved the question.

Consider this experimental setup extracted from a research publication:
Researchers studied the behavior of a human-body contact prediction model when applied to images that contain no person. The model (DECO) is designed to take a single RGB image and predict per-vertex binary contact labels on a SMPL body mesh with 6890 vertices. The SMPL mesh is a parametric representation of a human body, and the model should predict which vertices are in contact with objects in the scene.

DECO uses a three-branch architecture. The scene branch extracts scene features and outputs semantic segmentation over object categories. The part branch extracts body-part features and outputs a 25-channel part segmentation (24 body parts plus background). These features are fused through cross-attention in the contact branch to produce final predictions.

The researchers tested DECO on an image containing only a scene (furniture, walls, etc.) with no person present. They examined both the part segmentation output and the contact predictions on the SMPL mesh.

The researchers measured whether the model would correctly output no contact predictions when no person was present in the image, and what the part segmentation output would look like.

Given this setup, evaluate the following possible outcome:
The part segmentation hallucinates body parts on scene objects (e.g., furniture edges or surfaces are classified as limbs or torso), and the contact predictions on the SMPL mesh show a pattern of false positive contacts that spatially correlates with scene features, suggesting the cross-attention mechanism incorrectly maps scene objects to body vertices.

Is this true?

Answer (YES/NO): NO